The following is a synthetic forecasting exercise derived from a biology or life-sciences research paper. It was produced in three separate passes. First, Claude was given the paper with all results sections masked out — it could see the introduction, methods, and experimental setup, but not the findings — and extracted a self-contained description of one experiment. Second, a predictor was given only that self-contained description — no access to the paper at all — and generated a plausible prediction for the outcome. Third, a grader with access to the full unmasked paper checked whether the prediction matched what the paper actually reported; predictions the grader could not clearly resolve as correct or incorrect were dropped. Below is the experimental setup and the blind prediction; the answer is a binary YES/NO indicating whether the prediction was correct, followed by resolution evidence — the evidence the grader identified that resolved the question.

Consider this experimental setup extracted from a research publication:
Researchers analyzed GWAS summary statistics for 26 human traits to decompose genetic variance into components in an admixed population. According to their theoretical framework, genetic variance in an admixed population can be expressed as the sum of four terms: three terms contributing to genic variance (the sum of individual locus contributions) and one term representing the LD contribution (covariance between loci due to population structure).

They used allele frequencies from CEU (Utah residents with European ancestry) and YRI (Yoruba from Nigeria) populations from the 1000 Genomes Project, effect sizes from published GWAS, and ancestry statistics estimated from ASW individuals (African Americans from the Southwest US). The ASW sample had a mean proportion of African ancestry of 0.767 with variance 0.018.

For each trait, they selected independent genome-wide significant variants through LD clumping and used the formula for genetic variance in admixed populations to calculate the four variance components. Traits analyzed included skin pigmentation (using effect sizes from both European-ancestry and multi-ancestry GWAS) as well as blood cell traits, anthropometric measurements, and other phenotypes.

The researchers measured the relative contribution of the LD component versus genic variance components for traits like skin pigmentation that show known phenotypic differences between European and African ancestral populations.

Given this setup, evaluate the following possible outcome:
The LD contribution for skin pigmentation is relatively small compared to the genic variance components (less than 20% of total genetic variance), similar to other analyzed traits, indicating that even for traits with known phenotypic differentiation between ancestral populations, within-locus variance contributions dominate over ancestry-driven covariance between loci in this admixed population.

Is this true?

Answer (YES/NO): NO